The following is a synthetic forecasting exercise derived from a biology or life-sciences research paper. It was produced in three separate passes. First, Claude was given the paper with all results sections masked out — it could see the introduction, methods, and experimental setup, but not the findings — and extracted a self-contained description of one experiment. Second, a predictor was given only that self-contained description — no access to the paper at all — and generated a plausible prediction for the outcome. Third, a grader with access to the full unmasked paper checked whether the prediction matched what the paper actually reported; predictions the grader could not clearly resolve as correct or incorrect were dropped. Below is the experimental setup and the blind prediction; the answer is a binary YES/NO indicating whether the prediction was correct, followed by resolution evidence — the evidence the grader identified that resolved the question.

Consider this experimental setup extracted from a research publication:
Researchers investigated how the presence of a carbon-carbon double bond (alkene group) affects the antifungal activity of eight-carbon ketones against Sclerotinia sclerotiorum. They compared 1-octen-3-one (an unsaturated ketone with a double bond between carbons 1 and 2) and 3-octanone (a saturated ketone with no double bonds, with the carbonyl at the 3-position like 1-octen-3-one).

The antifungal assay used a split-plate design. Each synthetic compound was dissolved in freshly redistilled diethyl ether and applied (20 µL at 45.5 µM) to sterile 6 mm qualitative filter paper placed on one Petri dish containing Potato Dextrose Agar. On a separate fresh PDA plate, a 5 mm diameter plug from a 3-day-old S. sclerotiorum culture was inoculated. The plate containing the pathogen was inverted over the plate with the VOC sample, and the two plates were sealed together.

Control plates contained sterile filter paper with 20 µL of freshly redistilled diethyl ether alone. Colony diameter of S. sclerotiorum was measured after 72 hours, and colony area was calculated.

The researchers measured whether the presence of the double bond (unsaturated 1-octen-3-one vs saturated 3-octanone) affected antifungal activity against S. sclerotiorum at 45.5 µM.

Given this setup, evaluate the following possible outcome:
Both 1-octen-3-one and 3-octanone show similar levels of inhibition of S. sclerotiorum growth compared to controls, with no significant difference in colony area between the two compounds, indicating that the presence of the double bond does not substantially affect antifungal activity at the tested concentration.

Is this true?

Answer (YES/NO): NO